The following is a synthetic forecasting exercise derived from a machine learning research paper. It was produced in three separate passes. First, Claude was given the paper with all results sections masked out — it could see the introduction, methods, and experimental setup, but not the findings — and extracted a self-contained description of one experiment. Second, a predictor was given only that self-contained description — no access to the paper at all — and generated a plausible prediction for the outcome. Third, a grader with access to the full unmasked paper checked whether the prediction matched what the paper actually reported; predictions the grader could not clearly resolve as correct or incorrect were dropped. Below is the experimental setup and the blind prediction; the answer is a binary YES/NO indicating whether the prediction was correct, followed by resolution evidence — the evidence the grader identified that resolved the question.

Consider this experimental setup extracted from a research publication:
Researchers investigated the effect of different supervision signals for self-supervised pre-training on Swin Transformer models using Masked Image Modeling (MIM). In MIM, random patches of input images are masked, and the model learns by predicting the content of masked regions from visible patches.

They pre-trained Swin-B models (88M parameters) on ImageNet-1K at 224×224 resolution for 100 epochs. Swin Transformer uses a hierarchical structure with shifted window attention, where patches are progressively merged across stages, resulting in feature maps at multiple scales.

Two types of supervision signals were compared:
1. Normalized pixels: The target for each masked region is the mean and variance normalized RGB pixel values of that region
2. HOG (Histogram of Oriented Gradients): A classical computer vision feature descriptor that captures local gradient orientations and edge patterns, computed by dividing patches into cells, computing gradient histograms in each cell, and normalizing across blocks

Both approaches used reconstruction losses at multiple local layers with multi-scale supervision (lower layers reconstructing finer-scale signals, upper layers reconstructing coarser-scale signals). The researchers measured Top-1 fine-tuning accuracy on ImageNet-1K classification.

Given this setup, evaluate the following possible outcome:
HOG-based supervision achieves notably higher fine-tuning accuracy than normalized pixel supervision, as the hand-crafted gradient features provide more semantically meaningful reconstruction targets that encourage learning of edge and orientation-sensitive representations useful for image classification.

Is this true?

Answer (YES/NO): NO